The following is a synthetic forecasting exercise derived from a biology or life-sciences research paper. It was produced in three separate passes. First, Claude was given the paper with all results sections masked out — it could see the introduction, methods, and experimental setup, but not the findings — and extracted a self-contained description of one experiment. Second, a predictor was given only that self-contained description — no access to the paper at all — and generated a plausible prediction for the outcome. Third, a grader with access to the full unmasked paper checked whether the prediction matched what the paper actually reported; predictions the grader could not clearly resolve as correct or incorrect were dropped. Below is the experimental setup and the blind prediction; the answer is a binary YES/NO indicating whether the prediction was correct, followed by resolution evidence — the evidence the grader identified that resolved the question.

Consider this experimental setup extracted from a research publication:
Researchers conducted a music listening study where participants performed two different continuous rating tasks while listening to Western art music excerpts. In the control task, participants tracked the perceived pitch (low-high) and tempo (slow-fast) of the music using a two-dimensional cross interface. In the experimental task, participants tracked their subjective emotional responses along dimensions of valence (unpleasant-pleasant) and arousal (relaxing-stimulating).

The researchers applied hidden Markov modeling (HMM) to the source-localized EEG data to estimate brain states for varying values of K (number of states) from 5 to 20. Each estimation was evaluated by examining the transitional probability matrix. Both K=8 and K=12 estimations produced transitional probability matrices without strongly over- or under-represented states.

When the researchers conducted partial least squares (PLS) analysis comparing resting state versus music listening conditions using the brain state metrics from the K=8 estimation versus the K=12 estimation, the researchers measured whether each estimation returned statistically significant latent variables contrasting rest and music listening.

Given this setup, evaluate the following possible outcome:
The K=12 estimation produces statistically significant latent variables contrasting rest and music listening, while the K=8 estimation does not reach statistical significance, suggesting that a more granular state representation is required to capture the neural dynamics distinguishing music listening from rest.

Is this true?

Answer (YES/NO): NO